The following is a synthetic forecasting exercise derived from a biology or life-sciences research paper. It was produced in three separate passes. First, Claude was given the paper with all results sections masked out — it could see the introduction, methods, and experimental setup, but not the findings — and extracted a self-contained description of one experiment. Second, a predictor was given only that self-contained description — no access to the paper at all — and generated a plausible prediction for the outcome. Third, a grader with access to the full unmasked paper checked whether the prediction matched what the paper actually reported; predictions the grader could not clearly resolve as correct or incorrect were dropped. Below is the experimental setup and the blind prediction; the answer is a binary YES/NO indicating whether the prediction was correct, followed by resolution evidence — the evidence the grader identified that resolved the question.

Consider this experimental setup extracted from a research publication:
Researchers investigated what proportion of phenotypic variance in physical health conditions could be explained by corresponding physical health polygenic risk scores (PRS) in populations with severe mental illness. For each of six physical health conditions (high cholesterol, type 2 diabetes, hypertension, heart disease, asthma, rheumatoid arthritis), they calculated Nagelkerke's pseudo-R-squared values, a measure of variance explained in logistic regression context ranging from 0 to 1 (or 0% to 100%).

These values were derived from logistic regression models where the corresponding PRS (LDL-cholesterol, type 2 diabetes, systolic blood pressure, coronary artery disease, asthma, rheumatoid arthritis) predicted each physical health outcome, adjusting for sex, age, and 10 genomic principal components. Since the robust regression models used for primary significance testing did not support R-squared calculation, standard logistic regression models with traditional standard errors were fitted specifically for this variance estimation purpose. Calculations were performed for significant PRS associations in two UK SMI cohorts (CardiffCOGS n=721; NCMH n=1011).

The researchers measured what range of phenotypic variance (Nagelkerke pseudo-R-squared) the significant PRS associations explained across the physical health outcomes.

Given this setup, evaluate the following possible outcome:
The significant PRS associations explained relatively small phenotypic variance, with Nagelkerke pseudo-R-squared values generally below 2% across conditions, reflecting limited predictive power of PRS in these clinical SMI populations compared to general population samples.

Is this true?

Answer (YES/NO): NO